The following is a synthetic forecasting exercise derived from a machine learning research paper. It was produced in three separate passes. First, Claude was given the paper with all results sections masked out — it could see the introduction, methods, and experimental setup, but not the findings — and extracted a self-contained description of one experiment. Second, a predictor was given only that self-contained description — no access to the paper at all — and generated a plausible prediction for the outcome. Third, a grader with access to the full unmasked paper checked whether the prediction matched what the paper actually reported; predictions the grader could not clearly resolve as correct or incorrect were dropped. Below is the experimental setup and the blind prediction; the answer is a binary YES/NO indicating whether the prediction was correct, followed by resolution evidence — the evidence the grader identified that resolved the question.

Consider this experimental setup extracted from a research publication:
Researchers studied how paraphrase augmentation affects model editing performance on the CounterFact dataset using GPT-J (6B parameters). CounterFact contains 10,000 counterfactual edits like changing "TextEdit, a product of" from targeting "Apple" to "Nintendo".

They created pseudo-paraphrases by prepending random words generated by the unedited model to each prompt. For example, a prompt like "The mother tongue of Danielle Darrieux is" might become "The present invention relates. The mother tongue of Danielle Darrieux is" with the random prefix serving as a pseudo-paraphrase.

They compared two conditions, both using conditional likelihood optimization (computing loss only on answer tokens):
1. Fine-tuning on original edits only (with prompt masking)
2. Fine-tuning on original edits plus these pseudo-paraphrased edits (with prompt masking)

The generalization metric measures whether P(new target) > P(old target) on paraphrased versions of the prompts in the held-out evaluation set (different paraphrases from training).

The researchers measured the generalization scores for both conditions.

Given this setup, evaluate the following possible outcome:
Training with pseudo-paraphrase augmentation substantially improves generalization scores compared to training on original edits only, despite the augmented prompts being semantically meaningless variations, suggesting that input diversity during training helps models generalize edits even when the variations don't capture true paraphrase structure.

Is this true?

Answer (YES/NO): YES